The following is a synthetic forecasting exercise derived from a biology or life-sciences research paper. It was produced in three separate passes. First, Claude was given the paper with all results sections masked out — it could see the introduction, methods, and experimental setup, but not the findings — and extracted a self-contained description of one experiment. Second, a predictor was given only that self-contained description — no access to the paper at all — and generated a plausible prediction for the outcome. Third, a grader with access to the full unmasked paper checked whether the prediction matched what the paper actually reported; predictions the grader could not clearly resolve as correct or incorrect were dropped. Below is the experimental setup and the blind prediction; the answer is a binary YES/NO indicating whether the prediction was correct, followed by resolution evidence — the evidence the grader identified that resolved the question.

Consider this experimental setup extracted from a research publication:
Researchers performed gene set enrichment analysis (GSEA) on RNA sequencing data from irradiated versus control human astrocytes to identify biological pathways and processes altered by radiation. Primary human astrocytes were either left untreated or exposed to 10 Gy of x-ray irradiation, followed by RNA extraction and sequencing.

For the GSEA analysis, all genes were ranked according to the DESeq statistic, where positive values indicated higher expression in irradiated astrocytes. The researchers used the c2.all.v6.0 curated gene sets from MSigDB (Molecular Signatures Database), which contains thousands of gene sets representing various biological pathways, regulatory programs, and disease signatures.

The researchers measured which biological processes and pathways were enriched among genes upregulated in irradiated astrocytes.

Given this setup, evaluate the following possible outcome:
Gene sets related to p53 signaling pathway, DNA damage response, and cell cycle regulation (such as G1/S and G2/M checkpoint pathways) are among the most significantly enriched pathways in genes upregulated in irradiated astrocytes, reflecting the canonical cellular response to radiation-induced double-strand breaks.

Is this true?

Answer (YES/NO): NO